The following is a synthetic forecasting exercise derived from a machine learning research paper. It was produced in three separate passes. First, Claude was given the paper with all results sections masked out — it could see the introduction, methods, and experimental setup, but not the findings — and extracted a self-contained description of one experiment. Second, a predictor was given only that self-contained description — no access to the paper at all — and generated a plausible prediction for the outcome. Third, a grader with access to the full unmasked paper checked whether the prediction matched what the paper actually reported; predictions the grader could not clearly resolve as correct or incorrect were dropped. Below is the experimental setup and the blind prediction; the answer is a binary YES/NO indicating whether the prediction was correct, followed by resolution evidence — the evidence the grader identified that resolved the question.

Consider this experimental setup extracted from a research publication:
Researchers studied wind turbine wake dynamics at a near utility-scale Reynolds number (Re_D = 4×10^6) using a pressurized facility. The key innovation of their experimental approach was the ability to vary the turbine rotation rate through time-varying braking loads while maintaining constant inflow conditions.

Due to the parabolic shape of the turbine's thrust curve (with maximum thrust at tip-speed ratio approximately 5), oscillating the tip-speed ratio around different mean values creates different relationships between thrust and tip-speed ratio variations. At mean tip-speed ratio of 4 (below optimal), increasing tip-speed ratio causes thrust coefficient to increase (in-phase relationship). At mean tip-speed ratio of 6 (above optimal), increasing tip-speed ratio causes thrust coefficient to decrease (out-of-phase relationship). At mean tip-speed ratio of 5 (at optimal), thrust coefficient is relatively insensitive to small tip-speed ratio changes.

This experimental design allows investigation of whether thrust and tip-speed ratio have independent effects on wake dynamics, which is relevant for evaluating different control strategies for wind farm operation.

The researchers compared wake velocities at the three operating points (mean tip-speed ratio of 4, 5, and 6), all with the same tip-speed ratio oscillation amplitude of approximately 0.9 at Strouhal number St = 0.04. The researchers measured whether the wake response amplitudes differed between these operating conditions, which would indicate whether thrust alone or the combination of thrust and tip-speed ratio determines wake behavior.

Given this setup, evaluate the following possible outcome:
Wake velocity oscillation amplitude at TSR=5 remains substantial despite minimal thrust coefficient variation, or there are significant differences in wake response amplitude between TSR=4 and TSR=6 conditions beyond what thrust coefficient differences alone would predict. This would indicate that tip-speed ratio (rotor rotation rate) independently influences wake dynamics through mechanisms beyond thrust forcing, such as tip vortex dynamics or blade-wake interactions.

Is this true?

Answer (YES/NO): YES